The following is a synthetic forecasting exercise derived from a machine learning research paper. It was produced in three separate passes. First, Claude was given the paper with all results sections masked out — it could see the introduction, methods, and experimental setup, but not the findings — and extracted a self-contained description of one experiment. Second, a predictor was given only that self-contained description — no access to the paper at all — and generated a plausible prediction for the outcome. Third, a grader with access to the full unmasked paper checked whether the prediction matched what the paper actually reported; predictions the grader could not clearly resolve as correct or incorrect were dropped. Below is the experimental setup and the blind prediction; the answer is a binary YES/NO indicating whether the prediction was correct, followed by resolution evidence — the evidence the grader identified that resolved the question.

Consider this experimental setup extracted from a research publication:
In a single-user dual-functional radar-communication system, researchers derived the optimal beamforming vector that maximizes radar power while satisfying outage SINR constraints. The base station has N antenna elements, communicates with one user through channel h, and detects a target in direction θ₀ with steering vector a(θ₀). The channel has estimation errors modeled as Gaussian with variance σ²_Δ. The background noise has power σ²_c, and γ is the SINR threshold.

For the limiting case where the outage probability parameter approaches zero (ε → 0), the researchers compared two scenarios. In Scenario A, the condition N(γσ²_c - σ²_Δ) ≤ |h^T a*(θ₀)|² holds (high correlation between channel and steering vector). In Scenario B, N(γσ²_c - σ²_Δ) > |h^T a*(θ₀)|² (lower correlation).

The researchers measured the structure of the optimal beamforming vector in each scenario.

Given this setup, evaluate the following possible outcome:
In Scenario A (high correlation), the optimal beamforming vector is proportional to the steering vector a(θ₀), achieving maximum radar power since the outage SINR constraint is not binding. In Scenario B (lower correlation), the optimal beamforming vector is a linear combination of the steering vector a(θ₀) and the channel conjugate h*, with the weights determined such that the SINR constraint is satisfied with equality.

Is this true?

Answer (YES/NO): NO